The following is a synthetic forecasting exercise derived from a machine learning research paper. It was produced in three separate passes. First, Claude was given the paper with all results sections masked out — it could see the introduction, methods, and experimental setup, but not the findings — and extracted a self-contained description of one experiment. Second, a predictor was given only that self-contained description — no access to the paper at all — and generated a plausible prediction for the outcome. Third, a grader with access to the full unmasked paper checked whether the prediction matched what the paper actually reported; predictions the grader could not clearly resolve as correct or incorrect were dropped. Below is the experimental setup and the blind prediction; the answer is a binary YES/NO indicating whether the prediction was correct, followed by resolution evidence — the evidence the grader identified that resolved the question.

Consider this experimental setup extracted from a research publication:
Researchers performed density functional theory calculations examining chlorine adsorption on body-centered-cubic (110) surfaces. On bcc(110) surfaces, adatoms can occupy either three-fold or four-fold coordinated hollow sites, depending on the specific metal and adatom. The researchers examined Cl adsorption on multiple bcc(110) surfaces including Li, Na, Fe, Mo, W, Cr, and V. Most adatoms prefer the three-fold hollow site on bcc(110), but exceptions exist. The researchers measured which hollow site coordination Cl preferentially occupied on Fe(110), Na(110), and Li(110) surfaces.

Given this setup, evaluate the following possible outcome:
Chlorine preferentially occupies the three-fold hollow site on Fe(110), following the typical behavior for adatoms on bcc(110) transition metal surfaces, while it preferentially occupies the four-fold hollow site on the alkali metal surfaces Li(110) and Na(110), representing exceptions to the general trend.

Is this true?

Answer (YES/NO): NO